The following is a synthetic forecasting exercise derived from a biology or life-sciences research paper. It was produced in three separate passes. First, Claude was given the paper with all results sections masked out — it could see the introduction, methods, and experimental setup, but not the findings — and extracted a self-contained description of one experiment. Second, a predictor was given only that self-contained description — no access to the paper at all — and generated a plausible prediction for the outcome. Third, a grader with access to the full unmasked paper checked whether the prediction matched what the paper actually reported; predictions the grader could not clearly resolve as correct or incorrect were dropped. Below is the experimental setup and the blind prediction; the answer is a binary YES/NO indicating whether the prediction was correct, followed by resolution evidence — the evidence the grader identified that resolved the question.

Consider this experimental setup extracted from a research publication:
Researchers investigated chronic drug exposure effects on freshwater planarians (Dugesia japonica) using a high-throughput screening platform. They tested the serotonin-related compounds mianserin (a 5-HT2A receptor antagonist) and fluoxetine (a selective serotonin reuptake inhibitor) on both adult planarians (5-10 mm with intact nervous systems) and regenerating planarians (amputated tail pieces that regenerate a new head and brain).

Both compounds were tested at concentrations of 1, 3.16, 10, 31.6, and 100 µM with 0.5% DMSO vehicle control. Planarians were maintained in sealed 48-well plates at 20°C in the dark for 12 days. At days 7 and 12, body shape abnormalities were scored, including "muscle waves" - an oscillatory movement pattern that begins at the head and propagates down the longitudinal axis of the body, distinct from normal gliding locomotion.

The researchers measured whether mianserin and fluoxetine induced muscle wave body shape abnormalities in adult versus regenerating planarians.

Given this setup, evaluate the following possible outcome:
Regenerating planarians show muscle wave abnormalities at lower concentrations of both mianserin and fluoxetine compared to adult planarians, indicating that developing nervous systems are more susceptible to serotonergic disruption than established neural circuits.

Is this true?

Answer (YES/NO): NO